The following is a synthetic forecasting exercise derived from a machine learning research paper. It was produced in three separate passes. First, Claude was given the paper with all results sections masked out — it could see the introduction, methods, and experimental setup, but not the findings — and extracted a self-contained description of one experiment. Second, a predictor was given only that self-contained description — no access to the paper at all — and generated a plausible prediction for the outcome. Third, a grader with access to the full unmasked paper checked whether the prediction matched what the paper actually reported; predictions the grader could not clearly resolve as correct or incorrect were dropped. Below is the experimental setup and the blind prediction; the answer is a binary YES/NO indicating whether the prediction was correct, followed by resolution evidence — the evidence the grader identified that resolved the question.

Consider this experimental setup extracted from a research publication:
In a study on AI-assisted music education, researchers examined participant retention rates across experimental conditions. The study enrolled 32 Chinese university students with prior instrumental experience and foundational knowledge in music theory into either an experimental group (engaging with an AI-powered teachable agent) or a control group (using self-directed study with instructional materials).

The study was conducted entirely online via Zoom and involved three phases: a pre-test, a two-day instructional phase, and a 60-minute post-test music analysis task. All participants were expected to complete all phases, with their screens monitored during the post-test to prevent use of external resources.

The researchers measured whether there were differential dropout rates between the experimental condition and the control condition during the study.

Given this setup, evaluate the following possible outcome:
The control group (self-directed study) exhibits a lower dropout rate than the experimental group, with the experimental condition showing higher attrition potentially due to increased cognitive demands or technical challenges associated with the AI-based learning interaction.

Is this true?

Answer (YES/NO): NO